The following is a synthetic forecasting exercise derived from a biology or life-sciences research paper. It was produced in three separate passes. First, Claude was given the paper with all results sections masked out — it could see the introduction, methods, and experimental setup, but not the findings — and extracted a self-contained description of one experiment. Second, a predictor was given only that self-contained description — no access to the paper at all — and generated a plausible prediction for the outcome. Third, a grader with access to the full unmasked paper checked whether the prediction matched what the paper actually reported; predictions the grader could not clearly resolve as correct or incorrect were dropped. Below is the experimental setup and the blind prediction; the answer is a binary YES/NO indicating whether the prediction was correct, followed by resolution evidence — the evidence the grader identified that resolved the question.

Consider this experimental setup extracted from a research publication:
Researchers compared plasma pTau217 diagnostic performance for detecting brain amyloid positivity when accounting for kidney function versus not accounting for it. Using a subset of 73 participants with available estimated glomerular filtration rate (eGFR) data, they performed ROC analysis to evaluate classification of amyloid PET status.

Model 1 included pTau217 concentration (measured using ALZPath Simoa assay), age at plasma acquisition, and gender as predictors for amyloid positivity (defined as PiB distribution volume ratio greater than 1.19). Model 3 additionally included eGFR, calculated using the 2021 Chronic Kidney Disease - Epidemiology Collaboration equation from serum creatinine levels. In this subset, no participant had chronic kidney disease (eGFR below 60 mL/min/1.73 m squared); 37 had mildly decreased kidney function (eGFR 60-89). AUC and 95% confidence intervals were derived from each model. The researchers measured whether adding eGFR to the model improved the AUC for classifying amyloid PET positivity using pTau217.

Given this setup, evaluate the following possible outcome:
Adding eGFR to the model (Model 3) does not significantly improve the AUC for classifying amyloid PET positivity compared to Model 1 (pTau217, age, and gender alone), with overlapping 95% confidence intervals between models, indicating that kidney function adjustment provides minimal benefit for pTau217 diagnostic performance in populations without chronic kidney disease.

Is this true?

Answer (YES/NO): YES